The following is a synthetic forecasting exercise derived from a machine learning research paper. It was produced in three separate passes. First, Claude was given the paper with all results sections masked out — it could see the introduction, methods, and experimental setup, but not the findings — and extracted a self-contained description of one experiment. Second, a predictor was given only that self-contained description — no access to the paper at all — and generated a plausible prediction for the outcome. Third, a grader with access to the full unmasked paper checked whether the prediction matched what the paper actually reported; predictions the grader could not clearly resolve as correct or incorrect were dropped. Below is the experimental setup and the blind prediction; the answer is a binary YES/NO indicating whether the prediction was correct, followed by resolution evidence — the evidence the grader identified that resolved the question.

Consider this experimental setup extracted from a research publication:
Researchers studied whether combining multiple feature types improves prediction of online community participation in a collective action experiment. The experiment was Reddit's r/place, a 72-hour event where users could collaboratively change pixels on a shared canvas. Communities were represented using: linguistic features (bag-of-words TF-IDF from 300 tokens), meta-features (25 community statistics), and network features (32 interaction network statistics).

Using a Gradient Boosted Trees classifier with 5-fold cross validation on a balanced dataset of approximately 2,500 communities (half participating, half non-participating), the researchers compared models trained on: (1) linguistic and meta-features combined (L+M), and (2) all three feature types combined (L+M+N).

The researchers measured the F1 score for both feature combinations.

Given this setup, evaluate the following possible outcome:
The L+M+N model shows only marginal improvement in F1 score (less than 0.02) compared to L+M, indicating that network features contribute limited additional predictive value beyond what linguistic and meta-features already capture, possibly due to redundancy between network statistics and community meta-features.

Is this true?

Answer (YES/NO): YES